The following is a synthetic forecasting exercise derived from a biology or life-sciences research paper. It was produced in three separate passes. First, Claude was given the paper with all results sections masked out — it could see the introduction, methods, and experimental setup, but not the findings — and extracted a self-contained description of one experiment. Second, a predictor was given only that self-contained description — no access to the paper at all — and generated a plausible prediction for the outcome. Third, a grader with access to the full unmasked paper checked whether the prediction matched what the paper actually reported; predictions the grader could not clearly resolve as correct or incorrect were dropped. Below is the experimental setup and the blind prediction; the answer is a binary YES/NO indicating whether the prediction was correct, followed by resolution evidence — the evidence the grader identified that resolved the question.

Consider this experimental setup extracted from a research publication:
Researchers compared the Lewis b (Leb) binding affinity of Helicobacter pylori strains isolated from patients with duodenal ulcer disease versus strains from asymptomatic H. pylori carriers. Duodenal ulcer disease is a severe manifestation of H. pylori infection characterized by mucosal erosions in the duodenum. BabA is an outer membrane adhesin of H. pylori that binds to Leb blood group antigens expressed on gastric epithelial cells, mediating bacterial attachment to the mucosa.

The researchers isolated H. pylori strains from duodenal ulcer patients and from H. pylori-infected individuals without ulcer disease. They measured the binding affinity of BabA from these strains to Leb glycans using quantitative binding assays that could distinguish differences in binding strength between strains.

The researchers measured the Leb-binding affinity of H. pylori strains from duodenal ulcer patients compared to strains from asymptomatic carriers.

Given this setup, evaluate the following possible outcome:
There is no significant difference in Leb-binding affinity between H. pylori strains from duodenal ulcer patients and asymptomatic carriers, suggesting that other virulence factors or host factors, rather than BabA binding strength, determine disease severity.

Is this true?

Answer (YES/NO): NO